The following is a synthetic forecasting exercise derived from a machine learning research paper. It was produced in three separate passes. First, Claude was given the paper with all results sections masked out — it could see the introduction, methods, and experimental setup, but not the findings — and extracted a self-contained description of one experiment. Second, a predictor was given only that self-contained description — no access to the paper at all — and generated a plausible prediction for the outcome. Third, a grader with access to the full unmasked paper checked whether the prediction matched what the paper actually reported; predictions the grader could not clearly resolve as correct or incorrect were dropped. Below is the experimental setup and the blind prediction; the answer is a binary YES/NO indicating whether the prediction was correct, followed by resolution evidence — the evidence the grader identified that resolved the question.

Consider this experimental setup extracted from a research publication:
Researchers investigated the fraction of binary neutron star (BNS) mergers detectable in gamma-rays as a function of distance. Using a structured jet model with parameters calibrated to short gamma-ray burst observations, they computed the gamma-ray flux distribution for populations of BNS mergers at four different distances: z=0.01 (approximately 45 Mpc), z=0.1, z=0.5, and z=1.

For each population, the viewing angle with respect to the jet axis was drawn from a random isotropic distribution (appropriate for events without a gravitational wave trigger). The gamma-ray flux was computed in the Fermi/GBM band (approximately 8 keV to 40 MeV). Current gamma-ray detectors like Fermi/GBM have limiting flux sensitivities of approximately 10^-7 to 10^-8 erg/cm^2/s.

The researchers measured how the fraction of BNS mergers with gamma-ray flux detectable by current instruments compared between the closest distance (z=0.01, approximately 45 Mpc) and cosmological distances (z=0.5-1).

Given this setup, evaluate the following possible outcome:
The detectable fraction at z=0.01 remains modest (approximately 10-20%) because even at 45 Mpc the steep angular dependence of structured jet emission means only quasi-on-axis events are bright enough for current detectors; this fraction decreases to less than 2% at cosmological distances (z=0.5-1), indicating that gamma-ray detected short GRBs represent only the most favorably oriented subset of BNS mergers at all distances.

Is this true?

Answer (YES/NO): NO